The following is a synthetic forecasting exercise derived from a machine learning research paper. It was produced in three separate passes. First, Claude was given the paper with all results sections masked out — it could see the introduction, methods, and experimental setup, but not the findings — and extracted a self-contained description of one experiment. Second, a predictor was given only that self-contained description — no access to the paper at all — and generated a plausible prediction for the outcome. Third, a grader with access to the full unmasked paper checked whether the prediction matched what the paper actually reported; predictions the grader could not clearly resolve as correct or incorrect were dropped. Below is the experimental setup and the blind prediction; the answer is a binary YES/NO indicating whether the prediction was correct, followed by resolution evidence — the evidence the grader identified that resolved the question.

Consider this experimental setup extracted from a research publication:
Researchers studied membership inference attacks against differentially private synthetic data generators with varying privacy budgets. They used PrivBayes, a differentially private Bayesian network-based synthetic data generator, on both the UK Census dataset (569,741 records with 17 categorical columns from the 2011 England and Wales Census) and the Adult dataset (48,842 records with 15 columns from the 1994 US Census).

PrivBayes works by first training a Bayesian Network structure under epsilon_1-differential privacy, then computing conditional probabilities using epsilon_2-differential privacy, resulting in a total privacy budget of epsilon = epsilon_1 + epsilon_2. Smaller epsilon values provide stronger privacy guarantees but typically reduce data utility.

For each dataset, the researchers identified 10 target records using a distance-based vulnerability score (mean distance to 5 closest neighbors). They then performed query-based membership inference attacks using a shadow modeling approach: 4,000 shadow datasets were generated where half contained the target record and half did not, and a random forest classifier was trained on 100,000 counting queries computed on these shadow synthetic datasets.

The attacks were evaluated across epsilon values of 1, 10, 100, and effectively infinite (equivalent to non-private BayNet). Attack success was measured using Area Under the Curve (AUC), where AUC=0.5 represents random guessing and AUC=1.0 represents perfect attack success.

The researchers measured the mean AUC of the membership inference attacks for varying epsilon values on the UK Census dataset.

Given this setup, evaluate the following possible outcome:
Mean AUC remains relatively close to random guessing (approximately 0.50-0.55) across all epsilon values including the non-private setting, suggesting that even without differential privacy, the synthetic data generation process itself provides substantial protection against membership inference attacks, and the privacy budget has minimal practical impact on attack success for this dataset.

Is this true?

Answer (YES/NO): NO